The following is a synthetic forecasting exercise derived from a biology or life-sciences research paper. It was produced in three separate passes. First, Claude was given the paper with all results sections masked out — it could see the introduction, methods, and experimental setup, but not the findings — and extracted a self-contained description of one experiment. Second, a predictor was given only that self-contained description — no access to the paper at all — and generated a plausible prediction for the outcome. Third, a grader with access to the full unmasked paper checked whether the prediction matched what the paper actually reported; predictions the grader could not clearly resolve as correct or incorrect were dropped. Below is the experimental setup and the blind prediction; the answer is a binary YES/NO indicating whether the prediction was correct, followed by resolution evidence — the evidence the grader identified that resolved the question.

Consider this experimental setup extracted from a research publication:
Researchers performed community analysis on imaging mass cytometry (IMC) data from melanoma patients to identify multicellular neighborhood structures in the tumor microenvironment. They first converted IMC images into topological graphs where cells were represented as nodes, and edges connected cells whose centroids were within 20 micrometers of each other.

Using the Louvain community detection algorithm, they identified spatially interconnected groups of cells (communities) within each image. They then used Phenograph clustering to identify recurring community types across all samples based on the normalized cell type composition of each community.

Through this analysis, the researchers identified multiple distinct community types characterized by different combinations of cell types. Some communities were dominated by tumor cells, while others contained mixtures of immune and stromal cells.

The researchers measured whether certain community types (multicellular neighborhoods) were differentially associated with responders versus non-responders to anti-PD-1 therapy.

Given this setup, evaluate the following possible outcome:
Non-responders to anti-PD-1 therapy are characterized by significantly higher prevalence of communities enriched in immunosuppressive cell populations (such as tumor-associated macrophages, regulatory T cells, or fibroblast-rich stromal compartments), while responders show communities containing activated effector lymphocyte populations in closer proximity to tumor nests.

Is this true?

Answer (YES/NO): NO